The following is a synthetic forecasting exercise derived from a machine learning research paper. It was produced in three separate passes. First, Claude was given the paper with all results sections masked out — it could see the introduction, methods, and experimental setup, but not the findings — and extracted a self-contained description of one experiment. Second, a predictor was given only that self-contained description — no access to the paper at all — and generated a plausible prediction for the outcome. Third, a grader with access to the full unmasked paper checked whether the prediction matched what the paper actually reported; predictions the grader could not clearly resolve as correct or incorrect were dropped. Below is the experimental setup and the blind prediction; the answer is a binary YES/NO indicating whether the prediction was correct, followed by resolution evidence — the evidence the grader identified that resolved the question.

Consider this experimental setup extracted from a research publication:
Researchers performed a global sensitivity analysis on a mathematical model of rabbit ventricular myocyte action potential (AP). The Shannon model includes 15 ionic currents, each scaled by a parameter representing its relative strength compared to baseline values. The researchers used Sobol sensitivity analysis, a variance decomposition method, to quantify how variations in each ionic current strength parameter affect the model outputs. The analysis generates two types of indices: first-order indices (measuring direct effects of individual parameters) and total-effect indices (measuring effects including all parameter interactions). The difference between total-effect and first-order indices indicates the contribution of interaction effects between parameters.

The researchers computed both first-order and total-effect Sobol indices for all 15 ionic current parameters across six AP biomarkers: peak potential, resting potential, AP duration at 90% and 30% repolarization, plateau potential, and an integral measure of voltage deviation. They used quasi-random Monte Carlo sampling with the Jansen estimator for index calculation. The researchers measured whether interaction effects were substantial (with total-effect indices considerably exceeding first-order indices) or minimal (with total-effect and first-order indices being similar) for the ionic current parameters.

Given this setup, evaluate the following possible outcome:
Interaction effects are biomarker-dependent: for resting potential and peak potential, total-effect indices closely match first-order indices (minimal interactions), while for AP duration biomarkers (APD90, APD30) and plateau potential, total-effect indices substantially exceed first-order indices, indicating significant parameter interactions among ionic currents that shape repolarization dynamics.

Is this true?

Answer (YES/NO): NO